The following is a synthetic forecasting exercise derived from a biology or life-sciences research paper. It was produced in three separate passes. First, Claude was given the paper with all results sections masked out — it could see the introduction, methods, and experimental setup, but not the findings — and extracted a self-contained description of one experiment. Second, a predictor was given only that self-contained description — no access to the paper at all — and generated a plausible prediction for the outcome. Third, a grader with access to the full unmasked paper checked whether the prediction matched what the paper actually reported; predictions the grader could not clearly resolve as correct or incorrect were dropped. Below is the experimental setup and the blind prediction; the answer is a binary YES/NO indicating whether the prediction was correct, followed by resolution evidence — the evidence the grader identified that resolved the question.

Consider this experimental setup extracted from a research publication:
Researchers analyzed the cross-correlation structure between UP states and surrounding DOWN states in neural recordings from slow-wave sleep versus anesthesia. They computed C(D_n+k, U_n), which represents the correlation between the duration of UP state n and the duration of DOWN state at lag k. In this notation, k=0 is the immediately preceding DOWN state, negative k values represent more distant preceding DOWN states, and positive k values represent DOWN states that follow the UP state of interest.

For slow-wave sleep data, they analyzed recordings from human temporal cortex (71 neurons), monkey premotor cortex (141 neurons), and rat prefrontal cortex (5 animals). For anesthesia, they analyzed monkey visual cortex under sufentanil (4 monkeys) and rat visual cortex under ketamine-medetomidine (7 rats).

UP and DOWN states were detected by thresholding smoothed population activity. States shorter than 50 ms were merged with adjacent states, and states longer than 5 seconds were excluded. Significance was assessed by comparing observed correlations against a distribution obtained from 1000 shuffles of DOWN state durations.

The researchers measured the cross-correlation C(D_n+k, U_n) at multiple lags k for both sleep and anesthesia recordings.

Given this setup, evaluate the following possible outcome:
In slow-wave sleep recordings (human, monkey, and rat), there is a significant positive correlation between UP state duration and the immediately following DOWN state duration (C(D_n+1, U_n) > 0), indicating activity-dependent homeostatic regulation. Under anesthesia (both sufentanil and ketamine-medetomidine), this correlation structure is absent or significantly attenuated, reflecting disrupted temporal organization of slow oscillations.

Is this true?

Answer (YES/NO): NO